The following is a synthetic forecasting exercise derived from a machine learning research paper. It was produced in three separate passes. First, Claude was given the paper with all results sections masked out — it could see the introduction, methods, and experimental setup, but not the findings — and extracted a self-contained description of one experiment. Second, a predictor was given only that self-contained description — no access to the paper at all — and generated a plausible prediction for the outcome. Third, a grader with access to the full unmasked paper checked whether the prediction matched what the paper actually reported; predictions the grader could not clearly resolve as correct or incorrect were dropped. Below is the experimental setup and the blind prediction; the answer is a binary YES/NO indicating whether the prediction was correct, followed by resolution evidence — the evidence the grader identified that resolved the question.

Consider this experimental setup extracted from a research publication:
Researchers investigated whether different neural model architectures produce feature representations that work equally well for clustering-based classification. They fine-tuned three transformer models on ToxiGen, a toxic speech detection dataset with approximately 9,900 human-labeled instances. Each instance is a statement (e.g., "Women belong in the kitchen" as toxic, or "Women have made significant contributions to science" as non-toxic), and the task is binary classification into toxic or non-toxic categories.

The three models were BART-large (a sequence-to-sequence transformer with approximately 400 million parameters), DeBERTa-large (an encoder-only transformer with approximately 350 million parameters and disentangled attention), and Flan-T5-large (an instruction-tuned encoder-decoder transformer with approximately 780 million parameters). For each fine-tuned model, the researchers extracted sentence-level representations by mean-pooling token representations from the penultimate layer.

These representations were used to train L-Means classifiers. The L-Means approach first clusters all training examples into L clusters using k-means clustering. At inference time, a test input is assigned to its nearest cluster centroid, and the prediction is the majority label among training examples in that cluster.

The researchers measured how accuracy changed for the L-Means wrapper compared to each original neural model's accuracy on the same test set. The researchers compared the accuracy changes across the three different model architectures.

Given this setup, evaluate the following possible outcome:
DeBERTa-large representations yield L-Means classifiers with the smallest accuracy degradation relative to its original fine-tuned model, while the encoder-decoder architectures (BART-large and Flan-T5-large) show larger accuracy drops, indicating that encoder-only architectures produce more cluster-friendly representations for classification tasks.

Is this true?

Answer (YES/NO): NO